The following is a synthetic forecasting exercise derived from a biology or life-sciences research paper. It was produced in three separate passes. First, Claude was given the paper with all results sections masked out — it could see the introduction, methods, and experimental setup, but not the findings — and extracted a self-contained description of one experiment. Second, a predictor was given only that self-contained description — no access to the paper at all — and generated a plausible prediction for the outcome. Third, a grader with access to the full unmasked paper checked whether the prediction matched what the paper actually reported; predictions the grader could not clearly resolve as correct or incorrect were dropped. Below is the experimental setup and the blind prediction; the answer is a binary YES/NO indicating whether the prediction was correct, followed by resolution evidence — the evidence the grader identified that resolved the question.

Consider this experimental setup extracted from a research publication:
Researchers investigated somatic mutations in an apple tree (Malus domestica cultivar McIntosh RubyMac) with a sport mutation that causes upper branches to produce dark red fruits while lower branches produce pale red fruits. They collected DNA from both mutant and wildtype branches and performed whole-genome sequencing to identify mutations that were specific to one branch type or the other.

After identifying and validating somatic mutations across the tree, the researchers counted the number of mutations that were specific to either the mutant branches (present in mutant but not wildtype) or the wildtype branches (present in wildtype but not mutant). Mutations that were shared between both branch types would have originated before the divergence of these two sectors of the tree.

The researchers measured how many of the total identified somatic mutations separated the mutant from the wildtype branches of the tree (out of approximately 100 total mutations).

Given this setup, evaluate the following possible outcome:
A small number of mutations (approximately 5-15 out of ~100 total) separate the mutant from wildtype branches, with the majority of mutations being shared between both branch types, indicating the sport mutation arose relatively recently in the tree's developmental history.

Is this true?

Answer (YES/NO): NO